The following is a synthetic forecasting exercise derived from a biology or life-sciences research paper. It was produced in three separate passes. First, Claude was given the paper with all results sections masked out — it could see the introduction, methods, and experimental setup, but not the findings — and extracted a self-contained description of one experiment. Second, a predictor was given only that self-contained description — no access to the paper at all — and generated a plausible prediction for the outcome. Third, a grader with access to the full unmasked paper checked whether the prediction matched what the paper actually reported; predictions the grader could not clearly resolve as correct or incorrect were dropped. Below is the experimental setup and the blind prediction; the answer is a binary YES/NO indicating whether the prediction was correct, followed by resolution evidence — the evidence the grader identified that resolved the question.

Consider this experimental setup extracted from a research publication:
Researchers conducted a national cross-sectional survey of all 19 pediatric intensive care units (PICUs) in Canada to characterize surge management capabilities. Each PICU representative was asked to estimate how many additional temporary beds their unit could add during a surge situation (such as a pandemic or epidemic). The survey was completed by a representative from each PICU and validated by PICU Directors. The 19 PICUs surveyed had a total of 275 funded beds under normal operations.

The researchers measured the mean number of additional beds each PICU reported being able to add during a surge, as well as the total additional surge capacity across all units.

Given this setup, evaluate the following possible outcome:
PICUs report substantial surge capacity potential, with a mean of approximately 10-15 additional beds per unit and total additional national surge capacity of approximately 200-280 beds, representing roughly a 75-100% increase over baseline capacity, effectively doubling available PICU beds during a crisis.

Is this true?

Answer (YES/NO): NO